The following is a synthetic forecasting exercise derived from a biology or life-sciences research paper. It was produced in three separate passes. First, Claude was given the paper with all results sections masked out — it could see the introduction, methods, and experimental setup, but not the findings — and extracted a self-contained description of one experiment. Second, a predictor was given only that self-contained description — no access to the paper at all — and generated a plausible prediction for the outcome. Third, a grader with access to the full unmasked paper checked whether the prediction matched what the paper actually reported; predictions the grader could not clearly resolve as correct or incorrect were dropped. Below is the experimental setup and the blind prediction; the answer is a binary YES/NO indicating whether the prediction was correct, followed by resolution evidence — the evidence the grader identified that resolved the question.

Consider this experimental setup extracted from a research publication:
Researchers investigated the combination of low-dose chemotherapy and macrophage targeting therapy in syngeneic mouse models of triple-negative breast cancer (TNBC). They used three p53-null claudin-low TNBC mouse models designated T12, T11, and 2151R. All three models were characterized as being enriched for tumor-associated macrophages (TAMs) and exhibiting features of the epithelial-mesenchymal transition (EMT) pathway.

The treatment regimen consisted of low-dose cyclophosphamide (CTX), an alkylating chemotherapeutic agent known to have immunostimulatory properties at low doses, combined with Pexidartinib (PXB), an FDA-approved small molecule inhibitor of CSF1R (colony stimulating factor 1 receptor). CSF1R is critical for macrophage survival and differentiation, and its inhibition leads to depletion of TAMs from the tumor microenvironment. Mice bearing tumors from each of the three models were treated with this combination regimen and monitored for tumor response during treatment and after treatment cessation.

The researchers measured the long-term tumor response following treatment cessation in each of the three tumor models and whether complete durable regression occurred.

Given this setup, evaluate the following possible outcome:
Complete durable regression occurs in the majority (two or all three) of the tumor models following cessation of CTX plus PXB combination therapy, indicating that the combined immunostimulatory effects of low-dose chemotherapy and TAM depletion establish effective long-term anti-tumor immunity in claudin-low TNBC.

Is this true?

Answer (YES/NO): YES